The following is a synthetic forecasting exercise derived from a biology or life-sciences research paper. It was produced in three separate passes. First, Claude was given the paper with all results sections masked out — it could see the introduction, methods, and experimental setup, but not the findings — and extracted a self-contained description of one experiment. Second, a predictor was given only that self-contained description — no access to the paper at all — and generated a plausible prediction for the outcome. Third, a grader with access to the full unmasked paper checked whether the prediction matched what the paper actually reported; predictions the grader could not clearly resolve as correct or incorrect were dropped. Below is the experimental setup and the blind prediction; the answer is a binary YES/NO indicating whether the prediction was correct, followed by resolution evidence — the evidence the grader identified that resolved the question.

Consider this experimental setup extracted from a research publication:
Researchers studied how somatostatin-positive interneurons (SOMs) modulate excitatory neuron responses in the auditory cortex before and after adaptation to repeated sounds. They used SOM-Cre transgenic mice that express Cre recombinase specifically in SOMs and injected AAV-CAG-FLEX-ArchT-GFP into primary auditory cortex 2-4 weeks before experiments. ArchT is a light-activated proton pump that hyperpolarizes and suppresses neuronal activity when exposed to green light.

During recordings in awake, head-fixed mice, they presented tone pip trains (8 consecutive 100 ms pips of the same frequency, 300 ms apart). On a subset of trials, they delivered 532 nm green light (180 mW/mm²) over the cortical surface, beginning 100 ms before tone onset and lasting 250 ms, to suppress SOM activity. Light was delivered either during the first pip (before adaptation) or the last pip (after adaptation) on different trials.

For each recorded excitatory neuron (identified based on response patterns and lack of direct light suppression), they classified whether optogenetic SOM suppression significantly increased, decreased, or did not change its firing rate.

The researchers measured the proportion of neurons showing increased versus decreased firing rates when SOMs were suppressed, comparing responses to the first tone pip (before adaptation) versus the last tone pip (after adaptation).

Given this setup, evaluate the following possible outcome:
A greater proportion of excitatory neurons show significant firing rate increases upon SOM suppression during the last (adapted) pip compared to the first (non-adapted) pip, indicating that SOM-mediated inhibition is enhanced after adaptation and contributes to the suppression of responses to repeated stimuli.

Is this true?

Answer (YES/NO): YES